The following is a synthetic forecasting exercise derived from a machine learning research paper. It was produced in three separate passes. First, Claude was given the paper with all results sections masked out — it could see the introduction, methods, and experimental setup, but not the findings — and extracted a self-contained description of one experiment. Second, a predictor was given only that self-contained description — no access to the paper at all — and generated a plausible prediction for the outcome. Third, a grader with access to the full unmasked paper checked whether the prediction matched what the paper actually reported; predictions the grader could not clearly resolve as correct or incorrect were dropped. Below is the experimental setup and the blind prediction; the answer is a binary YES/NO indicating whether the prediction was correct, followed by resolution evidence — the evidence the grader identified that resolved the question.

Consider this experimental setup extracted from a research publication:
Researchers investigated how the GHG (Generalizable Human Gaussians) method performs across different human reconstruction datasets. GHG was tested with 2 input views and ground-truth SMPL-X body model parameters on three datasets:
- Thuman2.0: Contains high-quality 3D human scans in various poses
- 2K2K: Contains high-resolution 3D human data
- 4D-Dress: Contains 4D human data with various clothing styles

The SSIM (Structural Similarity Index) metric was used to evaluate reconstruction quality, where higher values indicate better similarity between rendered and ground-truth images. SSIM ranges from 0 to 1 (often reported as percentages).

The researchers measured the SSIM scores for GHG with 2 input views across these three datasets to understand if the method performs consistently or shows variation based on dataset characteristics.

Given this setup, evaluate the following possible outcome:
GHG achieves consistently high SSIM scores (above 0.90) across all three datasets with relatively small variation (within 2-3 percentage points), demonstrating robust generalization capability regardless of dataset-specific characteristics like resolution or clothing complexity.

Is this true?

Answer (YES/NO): NO